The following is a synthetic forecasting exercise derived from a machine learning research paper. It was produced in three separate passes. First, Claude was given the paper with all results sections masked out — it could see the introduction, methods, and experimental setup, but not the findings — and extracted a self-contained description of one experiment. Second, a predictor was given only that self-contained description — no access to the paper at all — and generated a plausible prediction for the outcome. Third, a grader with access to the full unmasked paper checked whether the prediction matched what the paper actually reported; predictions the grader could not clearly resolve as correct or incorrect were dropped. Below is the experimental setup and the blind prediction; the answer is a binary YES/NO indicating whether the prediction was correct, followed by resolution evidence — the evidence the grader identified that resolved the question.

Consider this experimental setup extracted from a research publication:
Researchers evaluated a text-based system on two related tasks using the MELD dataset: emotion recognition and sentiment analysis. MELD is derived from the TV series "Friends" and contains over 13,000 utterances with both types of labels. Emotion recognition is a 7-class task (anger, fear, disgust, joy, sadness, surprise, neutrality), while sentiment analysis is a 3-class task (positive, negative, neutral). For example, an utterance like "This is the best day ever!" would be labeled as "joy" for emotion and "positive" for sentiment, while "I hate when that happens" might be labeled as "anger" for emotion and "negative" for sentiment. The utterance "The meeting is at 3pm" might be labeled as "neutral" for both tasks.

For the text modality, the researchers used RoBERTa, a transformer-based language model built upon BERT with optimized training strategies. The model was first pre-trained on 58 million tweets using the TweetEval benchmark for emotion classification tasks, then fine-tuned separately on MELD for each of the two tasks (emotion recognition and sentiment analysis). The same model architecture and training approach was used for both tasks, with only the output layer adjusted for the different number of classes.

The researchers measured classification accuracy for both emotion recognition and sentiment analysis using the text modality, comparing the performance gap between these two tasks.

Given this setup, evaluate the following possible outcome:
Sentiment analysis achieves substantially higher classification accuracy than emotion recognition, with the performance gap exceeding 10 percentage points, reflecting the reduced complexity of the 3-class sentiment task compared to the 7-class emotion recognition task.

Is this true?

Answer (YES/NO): NO